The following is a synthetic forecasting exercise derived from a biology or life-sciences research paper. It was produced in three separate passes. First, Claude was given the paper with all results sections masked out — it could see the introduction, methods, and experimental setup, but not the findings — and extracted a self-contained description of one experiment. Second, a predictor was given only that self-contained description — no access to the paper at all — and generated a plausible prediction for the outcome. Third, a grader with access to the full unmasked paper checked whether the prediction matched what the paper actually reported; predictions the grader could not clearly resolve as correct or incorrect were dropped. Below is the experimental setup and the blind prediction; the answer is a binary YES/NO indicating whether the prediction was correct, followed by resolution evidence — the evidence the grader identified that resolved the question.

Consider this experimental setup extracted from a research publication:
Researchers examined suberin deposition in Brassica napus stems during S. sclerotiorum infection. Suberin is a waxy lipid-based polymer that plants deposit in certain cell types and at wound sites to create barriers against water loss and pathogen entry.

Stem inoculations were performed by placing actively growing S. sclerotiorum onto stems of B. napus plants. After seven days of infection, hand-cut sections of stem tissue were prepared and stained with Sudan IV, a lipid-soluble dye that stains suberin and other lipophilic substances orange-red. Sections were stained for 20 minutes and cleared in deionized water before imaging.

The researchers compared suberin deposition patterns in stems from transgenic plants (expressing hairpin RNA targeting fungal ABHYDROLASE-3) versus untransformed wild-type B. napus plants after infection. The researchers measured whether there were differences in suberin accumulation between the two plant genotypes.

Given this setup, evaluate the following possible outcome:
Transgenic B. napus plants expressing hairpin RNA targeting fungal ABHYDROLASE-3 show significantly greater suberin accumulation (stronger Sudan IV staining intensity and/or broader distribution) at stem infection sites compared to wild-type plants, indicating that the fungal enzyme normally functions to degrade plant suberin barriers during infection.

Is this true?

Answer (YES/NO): NO